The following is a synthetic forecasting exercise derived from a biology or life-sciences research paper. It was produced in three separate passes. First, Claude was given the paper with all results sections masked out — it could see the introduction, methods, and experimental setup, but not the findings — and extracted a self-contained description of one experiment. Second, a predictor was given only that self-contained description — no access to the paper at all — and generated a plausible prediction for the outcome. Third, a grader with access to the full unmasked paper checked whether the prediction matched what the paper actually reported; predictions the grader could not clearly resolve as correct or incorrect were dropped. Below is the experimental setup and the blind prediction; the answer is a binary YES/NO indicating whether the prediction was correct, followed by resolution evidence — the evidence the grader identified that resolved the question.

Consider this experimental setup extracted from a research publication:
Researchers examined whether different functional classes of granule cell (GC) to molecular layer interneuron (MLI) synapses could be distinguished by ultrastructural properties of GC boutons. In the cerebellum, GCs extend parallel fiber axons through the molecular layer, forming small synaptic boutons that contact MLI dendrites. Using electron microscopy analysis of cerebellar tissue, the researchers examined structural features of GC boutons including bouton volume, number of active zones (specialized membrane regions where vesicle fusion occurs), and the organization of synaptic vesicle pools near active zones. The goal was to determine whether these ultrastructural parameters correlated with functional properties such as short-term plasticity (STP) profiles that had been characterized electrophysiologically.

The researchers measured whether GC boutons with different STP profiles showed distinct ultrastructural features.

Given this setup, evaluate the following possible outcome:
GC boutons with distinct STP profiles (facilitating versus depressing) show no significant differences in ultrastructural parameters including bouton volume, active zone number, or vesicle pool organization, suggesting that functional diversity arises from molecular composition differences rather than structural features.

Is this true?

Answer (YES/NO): NO